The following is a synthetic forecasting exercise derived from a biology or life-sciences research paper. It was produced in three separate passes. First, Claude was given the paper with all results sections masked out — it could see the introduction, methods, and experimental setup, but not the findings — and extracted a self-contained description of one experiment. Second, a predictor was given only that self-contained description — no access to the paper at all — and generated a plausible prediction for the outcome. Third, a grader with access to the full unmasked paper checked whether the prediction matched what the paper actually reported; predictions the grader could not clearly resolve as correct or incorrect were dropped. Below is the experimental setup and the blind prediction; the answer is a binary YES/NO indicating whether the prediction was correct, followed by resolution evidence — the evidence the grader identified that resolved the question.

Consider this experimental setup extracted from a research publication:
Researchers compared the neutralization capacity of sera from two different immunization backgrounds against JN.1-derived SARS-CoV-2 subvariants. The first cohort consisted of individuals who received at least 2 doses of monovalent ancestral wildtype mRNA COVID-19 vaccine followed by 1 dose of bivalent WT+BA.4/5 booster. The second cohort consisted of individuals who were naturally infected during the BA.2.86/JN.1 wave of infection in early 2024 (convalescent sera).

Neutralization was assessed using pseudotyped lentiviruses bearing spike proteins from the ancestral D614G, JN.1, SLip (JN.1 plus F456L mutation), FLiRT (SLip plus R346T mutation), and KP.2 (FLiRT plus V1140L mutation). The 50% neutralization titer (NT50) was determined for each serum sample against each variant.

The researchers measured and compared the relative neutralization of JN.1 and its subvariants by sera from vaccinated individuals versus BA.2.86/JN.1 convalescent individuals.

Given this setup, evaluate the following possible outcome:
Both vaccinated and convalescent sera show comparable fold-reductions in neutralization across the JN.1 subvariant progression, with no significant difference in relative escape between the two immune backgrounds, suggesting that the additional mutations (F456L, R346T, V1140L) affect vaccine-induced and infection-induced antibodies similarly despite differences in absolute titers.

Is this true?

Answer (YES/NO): NO